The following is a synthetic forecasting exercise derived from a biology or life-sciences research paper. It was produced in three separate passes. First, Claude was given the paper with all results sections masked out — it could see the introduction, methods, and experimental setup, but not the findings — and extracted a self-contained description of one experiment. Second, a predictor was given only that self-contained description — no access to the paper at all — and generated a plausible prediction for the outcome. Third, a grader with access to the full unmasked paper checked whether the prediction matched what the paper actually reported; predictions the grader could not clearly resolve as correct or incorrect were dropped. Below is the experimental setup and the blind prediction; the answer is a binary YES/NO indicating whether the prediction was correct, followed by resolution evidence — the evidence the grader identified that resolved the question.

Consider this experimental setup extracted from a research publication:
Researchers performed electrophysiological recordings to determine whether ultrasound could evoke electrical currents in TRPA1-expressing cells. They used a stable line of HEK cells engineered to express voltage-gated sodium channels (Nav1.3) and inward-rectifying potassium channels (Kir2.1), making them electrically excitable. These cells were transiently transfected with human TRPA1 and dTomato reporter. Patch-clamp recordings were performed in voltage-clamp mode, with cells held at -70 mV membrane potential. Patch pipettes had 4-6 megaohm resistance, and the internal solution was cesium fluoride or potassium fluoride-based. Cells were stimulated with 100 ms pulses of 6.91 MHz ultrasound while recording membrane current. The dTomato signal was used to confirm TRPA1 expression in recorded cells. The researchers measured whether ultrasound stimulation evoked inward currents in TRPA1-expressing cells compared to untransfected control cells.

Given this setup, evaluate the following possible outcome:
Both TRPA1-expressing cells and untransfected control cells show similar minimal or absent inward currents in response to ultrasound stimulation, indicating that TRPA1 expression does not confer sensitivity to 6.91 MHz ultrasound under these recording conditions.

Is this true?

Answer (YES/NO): NO